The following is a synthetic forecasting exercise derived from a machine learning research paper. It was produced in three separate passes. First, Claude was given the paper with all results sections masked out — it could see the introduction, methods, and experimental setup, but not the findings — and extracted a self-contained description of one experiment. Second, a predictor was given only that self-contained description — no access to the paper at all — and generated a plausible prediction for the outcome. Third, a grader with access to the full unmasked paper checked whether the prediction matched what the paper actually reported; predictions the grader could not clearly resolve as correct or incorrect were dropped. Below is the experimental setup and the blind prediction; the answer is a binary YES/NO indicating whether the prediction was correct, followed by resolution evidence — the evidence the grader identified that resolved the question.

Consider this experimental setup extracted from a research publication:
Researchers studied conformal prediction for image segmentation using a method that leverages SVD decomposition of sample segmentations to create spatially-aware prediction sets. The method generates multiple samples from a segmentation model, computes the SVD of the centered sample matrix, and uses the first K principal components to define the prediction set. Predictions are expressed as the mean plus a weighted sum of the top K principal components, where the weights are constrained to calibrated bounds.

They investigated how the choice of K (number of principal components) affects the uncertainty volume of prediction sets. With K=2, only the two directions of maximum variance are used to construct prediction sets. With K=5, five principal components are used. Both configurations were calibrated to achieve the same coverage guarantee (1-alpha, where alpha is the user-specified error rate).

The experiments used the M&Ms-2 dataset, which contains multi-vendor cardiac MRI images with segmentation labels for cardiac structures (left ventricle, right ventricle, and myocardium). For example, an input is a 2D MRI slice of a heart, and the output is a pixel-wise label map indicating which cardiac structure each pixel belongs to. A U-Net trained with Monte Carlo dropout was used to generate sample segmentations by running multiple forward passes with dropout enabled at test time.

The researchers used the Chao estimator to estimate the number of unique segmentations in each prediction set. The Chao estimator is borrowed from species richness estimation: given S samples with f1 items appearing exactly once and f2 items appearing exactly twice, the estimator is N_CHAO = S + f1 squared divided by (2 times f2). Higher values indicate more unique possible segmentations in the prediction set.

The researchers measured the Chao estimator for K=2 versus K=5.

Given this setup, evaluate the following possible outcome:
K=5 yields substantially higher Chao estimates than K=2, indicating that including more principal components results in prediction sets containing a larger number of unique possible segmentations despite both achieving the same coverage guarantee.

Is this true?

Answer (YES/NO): YES